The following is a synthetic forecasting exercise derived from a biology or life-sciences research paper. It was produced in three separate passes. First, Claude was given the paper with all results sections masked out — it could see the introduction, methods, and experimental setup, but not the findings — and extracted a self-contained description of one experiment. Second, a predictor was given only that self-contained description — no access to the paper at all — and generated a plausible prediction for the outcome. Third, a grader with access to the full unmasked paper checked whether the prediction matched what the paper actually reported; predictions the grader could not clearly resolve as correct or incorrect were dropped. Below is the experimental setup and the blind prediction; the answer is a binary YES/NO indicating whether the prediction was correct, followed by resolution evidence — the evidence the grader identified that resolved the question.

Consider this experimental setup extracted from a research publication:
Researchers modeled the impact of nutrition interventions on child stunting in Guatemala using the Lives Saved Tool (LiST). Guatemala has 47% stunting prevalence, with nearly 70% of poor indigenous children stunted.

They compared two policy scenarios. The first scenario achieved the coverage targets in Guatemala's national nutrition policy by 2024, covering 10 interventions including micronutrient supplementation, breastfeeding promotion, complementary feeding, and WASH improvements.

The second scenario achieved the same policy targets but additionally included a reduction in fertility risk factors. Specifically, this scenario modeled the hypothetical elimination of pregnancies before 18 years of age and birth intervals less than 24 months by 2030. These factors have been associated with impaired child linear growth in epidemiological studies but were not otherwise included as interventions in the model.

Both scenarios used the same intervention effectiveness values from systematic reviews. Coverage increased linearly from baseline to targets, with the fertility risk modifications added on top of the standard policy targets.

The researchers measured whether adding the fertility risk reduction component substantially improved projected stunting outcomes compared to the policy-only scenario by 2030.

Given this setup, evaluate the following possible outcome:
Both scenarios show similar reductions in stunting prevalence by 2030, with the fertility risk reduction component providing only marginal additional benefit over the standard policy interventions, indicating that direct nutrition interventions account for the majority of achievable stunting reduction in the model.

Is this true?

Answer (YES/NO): YES